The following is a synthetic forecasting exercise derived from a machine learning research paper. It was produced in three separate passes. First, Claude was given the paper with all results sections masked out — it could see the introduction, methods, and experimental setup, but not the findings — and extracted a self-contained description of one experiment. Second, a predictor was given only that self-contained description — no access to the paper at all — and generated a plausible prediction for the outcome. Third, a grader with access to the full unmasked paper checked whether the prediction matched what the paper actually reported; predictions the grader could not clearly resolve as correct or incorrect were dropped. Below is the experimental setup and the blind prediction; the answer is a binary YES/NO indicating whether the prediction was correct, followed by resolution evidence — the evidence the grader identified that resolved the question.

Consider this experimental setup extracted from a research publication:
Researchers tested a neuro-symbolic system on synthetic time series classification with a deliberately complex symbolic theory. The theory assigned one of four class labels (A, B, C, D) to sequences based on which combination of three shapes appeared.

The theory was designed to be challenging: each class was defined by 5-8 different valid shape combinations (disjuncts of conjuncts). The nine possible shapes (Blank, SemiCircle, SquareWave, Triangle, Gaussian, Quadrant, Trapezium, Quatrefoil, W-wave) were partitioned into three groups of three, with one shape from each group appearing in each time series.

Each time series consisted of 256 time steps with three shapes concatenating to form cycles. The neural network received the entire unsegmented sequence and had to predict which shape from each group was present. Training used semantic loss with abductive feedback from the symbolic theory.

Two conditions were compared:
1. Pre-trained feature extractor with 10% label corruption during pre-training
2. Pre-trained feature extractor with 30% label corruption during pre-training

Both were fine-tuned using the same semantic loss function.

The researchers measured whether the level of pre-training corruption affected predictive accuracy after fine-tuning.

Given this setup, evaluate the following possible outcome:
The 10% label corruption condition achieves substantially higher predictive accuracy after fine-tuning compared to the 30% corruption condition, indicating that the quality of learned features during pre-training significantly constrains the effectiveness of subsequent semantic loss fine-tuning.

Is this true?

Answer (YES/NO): NO